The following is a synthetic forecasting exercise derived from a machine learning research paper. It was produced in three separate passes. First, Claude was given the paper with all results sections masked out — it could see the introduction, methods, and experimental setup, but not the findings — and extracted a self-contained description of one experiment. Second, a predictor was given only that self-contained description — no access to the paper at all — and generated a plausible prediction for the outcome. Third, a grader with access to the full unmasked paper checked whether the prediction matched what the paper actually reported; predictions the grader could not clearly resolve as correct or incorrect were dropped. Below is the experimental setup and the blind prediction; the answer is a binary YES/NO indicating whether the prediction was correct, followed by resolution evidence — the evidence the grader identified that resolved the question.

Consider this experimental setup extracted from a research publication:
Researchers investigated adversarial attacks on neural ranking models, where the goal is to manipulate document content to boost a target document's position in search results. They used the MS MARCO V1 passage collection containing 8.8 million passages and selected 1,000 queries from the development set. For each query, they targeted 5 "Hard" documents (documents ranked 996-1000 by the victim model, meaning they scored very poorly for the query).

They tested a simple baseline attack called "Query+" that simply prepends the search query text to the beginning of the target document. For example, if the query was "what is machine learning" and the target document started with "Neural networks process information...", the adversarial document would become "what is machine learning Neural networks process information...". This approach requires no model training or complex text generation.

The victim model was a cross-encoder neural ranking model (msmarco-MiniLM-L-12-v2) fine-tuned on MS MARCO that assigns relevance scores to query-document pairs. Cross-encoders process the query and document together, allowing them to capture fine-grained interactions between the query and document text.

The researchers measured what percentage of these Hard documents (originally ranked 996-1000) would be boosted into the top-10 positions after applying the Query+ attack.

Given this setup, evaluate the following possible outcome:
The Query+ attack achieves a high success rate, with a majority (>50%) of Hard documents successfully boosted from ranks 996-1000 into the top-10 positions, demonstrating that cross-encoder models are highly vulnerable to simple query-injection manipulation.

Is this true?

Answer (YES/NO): NO